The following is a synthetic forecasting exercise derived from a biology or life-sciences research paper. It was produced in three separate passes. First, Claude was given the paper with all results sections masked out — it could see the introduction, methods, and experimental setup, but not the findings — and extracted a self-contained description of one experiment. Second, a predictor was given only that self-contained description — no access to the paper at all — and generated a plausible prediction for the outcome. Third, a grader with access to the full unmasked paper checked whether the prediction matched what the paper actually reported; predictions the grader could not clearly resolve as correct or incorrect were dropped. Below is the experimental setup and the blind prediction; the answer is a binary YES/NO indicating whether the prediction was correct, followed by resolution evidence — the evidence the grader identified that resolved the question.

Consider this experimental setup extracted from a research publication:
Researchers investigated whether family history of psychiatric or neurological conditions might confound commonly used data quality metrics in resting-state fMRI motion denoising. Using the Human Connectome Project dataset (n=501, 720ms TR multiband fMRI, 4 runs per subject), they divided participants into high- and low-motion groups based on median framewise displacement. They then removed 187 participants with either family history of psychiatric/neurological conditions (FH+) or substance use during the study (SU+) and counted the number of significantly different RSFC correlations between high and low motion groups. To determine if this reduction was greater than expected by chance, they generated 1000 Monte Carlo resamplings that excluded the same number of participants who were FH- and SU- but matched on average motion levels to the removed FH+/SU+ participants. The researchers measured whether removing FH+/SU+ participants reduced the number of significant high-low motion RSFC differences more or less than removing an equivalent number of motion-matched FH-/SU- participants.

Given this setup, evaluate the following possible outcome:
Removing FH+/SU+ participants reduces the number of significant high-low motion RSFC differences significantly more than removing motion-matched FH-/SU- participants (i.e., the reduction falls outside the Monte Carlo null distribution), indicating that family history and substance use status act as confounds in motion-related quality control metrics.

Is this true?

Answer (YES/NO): YES